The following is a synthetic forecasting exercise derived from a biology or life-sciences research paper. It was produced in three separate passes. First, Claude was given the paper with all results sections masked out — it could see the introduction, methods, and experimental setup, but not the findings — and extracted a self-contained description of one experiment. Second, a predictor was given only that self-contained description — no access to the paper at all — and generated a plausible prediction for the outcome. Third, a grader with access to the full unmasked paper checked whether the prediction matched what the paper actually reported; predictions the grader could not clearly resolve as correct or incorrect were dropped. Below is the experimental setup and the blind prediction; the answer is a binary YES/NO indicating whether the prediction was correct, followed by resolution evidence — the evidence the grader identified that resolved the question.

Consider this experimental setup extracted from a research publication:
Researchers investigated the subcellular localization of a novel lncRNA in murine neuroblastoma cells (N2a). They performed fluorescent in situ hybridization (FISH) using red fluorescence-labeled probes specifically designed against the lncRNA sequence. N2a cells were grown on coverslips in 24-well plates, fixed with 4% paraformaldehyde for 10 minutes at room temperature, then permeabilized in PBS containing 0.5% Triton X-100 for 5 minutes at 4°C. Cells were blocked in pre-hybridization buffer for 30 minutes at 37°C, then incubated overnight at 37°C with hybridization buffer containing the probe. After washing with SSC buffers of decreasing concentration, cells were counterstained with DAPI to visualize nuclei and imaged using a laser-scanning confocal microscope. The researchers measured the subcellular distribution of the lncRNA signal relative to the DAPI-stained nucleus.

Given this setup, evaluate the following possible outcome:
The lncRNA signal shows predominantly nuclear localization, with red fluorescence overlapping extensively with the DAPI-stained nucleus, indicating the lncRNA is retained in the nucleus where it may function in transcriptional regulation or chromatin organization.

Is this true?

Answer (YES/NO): NO